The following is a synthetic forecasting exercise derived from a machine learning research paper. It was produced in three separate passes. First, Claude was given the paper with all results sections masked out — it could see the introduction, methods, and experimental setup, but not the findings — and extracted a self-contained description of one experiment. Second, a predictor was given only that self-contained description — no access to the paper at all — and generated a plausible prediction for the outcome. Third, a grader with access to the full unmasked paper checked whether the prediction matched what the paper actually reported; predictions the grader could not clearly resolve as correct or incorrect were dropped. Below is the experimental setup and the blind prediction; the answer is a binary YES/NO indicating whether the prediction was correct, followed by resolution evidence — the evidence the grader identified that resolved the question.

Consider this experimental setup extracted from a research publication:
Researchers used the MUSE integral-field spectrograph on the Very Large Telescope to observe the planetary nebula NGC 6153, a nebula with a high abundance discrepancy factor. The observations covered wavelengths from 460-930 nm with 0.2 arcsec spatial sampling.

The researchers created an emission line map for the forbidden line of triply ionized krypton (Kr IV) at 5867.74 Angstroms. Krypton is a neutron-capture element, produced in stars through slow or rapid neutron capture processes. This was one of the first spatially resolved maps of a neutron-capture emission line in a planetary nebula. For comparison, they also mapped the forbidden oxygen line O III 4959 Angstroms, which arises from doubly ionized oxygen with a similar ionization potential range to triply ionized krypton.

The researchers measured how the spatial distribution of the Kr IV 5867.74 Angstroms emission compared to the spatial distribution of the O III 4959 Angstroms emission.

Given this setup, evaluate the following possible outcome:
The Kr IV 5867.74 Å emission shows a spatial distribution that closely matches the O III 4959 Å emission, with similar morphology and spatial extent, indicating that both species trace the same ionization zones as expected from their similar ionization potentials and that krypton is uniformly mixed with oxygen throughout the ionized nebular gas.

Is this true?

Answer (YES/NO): YES